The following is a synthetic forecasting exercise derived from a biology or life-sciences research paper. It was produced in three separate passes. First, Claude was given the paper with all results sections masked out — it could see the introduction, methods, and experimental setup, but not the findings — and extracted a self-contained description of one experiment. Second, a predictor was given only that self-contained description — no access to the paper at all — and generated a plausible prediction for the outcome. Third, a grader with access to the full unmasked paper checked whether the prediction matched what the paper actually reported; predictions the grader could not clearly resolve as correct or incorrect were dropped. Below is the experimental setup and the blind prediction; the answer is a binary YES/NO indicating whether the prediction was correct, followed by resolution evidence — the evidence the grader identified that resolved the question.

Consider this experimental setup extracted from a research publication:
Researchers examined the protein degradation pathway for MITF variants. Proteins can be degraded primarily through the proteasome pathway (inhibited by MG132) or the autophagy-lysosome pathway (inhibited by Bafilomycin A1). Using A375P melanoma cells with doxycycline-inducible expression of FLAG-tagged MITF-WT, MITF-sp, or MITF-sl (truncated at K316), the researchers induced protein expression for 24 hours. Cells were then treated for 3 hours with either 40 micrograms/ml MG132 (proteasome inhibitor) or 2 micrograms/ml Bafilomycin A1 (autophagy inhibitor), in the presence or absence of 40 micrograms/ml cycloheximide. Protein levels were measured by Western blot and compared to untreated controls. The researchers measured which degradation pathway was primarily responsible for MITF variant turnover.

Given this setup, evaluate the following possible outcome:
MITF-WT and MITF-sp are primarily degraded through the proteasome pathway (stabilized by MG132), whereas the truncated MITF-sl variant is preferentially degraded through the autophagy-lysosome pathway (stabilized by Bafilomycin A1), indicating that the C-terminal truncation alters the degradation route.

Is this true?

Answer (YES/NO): NO